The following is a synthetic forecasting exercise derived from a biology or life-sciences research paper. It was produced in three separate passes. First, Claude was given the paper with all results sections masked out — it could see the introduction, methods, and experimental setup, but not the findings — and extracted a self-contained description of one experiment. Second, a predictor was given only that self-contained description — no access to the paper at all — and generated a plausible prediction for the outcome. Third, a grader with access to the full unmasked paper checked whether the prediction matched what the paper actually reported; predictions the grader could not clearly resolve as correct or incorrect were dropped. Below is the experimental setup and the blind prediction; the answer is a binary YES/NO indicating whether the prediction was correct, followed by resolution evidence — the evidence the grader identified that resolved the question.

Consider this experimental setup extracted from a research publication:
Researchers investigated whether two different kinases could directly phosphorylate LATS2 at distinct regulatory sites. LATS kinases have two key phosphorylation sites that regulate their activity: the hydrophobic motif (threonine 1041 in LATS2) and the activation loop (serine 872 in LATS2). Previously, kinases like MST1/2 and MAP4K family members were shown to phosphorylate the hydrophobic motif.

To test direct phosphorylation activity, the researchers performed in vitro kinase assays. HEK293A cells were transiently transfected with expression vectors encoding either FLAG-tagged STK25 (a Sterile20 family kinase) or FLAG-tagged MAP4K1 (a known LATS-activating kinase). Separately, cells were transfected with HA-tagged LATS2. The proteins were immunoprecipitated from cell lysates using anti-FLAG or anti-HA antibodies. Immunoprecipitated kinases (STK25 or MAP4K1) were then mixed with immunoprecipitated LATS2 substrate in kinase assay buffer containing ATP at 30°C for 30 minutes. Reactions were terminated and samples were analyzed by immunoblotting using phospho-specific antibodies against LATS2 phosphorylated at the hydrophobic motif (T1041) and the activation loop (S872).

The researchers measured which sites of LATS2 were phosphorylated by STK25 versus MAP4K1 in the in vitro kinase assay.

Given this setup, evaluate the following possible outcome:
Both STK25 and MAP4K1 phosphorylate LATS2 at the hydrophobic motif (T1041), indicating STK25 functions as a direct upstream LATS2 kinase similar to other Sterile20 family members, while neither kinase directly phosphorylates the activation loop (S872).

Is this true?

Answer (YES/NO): NO